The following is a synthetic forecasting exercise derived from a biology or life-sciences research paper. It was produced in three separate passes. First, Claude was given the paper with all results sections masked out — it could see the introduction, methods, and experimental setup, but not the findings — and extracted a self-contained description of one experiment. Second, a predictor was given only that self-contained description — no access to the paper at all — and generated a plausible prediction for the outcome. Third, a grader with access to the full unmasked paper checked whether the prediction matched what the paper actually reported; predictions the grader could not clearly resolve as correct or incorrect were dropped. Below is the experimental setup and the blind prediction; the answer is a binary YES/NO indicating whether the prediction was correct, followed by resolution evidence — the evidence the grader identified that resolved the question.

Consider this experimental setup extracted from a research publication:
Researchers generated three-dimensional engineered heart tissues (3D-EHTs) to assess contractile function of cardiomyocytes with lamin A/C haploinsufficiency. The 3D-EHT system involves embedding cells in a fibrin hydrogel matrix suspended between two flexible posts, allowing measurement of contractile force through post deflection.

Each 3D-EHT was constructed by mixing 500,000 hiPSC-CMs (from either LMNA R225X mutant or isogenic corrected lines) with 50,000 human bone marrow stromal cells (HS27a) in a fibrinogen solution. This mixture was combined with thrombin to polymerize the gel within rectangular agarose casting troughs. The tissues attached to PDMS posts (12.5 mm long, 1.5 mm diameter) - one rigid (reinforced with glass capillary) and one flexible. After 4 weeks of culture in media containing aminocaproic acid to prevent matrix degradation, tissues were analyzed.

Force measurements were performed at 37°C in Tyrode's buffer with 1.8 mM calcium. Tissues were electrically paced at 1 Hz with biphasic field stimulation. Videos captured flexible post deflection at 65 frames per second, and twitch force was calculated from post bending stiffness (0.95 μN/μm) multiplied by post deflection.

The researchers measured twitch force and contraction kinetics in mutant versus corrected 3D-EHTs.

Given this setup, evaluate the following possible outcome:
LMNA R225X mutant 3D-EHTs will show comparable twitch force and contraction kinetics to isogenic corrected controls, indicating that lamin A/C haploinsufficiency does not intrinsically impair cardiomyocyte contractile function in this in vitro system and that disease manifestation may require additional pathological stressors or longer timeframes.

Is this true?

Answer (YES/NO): NO